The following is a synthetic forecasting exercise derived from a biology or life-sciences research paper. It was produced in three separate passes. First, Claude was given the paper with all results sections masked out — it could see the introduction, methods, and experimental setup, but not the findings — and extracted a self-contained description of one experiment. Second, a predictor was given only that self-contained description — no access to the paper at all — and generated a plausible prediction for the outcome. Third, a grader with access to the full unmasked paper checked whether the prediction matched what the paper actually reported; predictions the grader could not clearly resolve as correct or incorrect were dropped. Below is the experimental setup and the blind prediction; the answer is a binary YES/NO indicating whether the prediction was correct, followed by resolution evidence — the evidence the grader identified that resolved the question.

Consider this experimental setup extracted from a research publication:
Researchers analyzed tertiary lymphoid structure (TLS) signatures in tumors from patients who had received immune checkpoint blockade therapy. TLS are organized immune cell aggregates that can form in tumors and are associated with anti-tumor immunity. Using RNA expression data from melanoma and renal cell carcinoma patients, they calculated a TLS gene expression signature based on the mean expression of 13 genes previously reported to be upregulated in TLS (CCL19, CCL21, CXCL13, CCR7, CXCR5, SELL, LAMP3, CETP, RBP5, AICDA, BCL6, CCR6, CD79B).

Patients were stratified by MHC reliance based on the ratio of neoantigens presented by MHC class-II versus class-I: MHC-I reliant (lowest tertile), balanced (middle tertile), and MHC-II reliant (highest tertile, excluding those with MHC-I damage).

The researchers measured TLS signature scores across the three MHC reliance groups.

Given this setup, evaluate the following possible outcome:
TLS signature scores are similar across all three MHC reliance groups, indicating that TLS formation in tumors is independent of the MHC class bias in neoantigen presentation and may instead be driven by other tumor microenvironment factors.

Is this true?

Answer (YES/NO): NO